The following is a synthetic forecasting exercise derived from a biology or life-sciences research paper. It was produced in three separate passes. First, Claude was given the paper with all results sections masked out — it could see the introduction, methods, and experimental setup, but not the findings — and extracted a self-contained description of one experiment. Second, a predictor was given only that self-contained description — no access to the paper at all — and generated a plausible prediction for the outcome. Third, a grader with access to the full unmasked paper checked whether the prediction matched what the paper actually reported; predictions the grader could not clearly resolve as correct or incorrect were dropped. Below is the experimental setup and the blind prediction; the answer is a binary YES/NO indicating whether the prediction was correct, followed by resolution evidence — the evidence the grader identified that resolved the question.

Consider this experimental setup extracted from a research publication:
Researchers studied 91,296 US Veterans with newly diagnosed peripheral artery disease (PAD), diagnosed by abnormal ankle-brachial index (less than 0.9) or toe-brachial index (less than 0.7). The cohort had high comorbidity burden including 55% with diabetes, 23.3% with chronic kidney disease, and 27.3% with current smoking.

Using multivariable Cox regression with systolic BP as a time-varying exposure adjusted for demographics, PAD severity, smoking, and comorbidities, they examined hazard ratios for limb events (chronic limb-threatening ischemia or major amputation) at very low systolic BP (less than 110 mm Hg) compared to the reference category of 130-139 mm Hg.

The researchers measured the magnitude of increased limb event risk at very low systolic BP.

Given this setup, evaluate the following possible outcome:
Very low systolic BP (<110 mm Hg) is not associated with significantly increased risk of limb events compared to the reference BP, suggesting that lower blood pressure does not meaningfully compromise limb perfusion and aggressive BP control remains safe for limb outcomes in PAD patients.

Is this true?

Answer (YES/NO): NO